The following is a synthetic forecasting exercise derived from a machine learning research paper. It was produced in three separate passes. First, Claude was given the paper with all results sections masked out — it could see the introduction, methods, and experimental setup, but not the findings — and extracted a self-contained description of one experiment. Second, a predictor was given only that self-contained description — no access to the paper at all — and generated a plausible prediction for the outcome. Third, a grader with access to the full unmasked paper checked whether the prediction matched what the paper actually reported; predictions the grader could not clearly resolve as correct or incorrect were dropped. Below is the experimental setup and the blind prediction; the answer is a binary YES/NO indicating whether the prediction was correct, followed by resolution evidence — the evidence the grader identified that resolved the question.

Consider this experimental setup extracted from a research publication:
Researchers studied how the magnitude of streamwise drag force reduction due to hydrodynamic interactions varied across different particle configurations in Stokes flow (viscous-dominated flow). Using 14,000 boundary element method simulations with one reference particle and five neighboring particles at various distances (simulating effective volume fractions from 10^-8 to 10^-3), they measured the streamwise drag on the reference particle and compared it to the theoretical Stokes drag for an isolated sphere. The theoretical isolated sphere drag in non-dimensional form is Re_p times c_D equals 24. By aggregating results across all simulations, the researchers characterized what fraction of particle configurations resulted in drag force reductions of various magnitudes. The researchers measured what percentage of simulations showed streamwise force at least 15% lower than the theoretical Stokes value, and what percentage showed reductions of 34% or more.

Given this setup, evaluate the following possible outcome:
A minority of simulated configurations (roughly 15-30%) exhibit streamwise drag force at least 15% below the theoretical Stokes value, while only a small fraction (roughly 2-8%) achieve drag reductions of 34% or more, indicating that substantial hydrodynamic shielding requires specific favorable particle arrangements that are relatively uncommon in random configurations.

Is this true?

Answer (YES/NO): NO